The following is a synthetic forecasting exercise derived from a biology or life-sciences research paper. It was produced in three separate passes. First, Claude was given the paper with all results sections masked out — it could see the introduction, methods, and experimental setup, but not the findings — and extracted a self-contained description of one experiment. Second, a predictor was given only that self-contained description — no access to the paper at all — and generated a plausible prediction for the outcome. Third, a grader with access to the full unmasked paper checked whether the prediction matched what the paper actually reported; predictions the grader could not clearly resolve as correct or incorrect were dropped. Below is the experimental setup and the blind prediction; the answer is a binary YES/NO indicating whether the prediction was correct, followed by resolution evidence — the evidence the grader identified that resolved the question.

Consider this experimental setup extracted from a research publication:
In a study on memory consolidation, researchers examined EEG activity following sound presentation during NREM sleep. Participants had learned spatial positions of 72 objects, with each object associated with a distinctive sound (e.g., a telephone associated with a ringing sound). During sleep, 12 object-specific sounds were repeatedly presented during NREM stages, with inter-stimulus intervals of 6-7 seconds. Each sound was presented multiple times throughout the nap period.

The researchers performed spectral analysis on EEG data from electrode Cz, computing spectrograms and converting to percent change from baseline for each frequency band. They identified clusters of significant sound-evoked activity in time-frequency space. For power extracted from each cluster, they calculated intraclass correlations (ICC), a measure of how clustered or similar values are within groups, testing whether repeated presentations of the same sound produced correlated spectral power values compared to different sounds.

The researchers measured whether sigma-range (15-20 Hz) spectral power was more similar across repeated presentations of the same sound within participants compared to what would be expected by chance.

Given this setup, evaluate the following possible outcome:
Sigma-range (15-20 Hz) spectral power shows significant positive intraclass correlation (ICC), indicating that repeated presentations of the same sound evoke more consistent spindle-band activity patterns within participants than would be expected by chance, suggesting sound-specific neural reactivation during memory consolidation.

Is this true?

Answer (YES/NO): YES